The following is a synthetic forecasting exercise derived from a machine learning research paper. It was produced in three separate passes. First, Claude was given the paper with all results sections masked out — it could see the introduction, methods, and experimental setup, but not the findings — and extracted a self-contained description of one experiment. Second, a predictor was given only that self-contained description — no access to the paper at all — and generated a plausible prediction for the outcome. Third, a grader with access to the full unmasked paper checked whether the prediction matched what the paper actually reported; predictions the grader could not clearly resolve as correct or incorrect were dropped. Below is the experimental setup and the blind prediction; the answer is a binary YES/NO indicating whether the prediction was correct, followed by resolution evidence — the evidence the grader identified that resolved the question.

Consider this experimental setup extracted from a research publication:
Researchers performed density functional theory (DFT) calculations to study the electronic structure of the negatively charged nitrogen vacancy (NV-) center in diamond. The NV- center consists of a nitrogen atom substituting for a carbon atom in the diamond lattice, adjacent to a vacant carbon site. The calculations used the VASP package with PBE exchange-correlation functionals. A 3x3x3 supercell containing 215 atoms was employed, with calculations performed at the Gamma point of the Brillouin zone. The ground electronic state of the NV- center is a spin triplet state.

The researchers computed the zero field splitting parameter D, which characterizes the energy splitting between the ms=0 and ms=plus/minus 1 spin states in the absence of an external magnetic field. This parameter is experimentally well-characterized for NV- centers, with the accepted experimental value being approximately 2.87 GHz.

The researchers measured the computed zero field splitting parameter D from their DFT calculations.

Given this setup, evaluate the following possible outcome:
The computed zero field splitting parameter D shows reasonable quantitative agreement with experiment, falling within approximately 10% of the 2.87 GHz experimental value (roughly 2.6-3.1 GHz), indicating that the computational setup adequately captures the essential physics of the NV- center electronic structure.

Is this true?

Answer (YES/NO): YES